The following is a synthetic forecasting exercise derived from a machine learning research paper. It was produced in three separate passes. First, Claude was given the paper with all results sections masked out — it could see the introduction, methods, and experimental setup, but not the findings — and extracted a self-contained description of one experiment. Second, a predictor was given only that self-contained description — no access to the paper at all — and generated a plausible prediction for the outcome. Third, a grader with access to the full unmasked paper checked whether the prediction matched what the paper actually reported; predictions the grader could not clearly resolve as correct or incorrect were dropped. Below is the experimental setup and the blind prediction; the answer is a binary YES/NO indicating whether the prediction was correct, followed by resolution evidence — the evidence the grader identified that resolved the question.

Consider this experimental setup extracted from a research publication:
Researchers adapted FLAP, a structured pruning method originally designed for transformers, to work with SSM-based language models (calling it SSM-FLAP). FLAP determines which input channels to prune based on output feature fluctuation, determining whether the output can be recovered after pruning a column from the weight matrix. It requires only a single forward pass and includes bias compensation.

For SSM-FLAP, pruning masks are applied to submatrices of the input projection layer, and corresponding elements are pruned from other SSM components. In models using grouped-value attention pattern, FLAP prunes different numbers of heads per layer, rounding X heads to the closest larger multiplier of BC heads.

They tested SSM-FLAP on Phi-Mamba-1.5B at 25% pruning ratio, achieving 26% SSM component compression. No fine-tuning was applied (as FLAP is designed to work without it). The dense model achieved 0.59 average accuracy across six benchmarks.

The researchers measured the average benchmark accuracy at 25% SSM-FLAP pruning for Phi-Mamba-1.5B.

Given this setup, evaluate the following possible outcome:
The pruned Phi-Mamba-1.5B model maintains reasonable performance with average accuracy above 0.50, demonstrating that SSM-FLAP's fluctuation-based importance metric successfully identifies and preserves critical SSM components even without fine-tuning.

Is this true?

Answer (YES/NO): YES